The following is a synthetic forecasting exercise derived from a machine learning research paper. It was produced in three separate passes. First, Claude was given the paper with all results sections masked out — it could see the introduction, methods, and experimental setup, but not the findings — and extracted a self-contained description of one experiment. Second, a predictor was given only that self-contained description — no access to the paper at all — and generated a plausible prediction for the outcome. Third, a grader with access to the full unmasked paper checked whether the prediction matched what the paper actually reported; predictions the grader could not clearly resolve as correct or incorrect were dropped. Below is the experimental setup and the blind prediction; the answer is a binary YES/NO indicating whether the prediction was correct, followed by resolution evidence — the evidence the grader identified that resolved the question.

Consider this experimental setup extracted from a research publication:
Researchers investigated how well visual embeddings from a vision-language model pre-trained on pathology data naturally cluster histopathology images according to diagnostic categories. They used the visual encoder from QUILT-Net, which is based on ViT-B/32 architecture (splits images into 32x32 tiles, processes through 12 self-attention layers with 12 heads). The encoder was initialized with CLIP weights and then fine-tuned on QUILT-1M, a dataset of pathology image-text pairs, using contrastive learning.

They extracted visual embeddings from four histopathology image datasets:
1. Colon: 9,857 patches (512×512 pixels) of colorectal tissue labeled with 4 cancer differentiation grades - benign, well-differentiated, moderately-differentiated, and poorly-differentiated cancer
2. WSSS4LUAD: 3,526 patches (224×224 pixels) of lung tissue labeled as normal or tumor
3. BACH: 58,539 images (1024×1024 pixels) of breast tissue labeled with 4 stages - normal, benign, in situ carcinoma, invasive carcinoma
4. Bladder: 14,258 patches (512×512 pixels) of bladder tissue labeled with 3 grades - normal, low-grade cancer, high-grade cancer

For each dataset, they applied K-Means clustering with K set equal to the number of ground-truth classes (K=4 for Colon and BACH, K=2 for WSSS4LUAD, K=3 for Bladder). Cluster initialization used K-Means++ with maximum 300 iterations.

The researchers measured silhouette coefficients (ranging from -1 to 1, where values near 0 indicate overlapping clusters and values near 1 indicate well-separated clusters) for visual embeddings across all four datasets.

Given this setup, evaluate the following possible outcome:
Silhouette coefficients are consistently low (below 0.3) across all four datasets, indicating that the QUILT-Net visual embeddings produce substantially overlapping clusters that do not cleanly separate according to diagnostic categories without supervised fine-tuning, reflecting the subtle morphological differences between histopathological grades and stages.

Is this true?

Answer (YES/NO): YES